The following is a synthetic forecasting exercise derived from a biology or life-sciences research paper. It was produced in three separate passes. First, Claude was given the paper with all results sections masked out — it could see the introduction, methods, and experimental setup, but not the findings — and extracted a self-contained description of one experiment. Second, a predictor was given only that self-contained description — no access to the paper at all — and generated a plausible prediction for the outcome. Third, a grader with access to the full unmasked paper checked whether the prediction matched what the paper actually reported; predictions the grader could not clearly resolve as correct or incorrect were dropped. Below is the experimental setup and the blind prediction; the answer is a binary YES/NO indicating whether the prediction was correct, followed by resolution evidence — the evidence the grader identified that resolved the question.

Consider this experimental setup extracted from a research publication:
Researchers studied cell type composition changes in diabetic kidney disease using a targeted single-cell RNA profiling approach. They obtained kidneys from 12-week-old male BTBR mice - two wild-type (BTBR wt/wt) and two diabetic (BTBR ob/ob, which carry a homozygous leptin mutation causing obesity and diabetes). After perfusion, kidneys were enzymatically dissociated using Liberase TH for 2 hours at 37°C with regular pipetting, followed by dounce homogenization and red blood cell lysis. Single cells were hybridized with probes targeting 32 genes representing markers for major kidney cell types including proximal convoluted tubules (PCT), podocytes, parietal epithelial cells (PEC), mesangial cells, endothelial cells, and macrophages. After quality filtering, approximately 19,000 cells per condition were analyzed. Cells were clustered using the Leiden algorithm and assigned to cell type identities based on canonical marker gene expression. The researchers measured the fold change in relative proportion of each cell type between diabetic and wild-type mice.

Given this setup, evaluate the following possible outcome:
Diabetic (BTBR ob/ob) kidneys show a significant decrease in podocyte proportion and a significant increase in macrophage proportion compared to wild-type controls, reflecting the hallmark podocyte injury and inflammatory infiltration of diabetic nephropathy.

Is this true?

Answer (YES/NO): NO